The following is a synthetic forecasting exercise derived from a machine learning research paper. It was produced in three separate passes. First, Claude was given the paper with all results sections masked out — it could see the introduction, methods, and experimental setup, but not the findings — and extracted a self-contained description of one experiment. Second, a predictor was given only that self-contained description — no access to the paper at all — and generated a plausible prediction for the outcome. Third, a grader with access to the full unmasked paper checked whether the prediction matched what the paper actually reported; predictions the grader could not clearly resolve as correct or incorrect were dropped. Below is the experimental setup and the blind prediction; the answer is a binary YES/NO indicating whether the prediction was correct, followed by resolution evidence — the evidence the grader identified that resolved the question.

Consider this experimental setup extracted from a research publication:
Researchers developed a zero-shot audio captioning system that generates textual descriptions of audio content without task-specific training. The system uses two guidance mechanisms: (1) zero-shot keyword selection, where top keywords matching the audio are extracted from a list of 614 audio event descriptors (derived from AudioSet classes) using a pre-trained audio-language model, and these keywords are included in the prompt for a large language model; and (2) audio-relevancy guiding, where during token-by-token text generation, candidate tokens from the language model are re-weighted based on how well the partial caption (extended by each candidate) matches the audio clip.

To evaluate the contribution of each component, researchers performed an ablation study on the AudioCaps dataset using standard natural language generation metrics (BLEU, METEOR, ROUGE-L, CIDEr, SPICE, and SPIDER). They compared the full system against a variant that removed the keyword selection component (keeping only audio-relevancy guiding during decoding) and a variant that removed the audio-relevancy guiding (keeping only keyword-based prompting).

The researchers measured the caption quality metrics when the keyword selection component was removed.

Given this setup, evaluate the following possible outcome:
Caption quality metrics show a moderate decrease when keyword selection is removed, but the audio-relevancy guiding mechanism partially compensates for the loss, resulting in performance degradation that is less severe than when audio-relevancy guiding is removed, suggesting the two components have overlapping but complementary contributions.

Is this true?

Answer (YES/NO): NO